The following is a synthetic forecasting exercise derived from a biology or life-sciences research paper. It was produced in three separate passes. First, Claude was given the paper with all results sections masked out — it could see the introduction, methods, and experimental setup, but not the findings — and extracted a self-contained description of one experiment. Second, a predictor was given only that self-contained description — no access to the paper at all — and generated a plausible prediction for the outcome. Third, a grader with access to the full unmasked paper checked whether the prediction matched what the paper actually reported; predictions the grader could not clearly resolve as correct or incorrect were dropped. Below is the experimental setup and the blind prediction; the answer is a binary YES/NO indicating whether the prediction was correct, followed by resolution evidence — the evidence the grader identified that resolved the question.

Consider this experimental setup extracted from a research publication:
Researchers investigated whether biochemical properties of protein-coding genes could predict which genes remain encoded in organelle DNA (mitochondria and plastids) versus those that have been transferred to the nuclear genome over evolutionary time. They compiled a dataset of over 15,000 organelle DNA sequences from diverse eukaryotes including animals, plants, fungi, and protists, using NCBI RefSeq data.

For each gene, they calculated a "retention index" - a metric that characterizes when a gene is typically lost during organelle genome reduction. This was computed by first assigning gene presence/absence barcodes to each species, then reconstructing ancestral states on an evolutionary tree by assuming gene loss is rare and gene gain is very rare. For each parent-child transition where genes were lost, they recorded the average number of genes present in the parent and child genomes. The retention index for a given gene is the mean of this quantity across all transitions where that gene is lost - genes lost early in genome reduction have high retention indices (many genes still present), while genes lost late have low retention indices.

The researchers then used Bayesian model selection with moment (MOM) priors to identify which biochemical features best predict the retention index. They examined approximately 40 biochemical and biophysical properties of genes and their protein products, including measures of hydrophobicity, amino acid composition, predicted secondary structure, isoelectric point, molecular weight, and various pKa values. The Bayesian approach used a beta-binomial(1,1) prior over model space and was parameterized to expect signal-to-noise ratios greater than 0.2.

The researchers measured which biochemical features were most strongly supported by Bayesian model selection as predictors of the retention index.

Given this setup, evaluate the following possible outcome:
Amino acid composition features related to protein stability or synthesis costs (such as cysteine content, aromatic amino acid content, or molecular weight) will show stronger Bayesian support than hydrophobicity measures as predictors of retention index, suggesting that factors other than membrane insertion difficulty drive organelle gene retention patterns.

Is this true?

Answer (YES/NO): NO